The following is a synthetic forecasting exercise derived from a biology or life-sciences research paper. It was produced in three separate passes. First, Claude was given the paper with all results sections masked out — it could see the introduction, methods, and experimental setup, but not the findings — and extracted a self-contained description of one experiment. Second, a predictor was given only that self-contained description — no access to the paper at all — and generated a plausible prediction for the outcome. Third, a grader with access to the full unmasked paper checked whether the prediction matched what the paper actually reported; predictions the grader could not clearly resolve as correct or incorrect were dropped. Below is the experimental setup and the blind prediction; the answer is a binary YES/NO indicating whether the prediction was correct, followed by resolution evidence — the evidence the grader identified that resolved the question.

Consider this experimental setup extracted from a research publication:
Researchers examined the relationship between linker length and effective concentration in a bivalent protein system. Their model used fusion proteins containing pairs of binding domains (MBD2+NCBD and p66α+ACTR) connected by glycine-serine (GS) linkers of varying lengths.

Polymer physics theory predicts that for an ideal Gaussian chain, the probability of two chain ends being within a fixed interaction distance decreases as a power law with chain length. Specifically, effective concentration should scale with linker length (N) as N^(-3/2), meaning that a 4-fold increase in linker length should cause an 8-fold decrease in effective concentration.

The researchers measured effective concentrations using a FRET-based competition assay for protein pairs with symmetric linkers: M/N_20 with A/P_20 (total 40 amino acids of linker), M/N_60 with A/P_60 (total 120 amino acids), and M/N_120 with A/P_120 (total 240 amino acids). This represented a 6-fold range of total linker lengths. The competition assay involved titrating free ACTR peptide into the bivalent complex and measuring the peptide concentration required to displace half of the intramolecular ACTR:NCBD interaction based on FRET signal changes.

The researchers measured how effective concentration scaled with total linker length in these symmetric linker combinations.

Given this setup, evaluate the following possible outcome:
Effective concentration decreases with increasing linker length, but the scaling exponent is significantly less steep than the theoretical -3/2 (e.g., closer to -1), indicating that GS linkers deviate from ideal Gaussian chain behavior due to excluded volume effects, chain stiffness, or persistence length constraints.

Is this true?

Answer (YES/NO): NO